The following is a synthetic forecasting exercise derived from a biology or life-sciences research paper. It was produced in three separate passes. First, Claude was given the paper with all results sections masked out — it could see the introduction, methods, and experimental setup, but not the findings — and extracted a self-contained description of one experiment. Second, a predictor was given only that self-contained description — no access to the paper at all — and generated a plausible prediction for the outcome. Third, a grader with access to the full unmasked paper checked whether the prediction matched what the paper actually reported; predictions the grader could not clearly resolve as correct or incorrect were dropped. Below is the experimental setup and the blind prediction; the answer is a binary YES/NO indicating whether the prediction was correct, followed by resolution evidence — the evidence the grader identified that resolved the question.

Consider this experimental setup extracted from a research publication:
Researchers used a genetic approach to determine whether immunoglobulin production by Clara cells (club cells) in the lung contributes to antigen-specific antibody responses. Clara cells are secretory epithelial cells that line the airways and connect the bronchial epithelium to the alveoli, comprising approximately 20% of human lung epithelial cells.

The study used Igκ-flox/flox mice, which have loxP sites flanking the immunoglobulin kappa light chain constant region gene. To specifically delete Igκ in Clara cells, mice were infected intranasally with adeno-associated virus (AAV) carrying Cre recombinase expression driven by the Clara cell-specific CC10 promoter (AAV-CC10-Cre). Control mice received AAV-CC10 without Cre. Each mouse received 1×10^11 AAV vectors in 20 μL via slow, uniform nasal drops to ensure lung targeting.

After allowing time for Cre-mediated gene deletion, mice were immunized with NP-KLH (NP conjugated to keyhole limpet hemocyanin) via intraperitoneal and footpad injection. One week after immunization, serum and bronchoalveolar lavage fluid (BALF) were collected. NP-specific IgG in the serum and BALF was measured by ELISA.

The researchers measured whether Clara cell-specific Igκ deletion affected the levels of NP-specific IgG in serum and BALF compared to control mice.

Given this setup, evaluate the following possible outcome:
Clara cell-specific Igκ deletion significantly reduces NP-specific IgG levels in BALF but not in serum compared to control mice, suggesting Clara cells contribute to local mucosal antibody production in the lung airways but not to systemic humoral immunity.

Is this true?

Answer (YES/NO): NO